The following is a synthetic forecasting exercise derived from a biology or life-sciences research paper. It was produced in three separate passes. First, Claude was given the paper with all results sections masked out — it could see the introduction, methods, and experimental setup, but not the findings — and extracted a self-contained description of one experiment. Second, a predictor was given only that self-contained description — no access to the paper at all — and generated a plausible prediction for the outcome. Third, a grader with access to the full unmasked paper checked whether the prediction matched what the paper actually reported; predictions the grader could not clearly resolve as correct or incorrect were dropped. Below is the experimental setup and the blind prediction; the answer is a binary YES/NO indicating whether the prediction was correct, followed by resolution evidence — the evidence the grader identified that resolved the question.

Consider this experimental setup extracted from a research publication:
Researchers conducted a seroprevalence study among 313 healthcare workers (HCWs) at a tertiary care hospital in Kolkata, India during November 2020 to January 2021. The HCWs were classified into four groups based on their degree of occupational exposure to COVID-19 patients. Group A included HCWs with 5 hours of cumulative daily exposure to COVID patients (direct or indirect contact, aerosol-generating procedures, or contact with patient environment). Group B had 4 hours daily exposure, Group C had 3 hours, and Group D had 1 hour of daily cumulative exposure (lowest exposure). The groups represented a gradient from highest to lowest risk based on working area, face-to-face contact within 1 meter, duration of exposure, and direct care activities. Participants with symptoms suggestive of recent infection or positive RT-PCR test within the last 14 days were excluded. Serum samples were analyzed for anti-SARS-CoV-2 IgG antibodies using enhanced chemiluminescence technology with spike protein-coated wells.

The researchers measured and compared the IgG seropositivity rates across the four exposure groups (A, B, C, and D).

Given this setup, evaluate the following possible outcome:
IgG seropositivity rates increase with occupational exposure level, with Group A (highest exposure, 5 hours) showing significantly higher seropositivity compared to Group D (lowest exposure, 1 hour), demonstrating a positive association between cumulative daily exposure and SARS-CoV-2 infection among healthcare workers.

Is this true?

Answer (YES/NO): YES